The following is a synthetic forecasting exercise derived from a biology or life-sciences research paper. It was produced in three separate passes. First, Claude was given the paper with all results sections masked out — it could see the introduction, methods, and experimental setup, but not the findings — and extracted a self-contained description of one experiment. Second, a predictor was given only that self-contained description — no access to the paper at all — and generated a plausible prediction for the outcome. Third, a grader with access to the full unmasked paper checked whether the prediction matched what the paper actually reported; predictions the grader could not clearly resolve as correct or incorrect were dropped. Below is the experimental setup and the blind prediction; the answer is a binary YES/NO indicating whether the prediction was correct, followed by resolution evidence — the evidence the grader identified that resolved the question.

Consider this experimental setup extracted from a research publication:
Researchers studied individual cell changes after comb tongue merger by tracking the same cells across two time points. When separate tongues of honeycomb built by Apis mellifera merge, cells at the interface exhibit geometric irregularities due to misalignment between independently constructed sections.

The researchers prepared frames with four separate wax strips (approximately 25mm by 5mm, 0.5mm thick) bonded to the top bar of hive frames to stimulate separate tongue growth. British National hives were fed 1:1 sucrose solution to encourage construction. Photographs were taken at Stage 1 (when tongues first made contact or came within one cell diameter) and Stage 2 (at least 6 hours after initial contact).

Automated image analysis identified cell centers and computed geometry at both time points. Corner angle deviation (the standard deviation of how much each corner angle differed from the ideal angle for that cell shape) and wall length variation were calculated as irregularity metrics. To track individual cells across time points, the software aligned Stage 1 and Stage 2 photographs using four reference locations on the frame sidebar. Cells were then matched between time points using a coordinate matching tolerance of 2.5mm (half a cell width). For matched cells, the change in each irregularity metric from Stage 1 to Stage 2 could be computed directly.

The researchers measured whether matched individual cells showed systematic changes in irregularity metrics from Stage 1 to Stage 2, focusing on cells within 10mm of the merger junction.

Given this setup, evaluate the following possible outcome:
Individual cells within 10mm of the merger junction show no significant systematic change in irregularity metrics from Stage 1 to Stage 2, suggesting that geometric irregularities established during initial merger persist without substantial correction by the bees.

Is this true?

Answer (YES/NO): NO